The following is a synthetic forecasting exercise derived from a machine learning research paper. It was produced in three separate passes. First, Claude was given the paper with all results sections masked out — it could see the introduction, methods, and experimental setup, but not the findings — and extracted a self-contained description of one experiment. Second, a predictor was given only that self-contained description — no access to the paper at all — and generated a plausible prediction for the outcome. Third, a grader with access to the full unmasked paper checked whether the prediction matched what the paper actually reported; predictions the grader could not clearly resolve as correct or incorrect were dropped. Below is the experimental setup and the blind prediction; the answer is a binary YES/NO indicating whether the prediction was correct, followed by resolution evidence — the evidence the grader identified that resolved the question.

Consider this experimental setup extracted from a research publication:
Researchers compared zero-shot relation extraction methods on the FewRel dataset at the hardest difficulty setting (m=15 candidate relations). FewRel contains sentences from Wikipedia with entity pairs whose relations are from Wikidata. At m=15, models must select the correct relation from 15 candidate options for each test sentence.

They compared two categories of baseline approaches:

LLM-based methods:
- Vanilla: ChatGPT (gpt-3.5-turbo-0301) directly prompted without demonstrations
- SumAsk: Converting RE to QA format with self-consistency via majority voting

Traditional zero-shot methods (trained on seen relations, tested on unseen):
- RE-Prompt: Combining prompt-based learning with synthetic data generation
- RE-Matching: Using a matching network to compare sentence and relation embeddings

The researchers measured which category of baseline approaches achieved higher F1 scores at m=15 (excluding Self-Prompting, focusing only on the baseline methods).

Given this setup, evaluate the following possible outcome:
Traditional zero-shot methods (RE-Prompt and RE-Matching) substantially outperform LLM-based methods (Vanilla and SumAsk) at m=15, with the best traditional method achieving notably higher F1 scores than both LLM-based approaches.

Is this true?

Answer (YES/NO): YES